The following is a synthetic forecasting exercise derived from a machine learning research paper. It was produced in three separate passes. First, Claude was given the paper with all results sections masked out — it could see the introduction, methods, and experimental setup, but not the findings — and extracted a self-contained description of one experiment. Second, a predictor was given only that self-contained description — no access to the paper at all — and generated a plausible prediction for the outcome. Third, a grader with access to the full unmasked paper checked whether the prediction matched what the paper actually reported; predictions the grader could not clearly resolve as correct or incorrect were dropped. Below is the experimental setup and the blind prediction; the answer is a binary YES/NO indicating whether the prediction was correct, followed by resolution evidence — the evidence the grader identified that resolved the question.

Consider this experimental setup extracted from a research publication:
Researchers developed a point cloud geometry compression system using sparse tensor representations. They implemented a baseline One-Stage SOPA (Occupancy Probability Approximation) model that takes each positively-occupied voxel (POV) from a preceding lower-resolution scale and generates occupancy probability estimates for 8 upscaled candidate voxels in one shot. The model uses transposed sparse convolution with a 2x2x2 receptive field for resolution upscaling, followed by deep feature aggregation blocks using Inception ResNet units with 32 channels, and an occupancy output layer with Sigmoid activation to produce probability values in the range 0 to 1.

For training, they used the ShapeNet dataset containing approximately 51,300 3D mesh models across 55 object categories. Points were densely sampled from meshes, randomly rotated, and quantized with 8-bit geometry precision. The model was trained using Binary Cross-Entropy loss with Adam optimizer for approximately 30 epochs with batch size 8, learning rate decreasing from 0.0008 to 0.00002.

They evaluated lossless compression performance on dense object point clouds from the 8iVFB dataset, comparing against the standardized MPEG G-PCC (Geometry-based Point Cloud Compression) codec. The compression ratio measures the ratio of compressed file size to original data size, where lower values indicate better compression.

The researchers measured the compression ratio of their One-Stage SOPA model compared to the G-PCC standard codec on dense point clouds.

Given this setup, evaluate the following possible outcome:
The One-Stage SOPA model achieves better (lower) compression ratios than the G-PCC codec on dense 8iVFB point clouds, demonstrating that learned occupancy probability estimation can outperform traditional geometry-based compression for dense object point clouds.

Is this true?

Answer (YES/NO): NO